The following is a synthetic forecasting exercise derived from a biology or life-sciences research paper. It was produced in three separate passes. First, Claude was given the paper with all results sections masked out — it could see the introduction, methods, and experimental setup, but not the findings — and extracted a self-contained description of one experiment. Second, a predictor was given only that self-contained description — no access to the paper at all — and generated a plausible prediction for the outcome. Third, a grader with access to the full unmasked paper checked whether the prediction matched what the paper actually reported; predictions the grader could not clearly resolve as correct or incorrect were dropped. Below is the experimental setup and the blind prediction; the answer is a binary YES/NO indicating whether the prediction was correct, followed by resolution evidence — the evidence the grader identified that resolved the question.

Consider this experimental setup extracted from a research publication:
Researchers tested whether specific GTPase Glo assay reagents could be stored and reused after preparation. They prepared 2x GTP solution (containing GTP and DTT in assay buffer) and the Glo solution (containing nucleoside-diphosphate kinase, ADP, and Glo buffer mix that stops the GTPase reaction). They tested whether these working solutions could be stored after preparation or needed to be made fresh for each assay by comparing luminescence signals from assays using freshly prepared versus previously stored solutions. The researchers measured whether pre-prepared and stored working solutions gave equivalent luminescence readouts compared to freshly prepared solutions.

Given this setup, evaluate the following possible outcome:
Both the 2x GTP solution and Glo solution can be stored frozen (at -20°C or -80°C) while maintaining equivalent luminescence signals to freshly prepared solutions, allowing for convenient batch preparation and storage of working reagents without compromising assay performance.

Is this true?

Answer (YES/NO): NO